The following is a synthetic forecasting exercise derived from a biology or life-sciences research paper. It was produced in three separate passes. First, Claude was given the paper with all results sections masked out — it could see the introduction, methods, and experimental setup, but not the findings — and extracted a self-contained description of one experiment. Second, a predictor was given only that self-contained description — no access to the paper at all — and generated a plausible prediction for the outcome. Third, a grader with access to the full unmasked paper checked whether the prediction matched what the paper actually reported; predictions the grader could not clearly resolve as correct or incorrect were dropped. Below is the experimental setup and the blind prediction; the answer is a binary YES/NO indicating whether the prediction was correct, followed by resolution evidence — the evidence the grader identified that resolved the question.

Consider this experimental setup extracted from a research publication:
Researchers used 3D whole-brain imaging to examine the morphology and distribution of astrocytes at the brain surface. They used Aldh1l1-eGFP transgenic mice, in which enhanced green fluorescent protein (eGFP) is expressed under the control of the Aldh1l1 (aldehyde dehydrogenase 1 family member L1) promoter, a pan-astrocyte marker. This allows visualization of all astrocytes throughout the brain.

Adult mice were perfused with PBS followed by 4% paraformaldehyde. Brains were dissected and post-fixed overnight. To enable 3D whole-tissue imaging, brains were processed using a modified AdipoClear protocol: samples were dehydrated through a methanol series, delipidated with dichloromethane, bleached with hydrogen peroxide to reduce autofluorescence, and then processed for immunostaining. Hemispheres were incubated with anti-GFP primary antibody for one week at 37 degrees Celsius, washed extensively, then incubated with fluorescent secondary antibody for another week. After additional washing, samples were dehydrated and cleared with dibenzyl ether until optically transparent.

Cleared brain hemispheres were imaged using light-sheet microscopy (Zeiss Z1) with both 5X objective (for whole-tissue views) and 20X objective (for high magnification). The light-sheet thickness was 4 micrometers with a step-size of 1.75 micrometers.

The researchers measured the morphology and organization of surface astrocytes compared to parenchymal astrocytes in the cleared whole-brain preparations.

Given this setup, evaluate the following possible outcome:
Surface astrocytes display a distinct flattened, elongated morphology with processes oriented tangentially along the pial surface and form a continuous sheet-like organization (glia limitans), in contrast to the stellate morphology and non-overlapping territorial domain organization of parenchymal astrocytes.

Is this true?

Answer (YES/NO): NO